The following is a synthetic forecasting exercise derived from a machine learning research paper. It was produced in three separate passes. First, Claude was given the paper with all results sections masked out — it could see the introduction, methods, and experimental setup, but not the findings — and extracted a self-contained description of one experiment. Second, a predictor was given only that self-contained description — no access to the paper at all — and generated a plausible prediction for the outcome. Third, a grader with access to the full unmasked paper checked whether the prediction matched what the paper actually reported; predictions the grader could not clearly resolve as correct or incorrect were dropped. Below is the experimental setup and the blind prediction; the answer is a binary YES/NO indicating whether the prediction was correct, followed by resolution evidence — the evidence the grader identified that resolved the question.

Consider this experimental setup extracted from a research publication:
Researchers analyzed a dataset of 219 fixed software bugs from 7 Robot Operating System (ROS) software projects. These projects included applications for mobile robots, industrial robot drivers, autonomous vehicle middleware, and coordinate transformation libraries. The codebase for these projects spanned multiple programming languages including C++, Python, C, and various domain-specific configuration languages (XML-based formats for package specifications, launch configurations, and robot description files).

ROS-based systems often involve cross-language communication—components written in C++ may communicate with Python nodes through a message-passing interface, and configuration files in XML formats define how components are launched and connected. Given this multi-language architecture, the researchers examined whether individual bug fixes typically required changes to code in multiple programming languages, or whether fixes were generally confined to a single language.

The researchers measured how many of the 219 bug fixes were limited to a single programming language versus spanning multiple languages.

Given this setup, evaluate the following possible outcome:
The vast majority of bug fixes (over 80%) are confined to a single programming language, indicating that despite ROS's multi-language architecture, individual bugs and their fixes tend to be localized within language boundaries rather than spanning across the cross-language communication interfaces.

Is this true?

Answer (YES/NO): YES